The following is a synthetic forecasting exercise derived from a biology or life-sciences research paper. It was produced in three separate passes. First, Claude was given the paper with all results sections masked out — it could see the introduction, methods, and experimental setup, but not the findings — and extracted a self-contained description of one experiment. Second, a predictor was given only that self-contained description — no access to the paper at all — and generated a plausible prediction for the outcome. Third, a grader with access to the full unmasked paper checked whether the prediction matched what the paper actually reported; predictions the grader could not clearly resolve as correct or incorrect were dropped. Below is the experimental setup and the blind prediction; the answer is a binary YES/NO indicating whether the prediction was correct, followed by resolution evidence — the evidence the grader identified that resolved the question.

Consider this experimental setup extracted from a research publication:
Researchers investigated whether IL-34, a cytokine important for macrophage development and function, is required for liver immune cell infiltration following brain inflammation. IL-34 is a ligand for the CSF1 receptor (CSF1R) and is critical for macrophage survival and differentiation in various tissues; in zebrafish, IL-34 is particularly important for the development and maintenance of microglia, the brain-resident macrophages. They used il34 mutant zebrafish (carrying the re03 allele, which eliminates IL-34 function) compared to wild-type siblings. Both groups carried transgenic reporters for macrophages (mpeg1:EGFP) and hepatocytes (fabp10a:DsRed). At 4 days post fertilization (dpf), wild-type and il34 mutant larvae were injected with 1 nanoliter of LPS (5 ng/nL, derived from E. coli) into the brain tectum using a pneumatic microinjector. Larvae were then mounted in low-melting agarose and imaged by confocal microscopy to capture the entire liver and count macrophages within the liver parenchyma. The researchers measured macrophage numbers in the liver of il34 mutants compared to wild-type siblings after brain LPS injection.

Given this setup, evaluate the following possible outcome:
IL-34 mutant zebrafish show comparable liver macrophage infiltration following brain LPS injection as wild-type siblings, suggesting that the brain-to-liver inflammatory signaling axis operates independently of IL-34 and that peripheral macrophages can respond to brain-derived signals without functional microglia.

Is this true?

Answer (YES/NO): NO